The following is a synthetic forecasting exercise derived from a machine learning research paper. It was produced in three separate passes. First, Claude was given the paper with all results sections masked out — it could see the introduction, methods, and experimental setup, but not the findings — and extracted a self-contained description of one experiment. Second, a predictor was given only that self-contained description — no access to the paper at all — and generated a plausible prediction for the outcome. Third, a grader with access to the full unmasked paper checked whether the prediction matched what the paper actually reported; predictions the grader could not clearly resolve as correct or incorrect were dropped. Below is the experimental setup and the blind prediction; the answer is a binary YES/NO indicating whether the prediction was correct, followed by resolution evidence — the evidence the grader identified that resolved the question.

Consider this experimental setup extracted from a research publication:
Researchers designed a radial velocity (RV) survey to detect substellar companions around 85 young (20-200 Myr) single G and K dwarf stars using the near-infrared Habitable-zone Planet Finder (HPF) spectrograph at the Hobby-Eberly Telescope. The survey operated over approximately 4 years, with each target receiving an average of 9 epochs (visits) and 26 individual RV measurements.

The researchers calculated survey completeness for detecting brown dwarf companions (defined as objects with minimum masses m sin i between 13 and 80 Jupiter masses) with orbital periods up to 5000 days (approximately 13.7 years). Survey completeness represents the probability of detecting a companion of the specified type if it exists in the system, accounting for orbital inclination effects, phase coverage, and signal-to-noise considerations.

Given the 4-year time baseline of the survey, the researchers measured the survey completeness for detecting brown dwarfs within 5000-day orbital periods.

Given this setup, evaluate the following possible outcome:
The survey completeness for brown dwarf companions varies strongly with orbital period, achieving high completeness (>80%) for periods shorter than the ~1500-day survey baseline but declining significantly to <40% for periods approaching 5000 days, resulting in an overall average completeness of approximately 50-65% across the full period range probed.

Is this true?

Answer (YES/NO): NO